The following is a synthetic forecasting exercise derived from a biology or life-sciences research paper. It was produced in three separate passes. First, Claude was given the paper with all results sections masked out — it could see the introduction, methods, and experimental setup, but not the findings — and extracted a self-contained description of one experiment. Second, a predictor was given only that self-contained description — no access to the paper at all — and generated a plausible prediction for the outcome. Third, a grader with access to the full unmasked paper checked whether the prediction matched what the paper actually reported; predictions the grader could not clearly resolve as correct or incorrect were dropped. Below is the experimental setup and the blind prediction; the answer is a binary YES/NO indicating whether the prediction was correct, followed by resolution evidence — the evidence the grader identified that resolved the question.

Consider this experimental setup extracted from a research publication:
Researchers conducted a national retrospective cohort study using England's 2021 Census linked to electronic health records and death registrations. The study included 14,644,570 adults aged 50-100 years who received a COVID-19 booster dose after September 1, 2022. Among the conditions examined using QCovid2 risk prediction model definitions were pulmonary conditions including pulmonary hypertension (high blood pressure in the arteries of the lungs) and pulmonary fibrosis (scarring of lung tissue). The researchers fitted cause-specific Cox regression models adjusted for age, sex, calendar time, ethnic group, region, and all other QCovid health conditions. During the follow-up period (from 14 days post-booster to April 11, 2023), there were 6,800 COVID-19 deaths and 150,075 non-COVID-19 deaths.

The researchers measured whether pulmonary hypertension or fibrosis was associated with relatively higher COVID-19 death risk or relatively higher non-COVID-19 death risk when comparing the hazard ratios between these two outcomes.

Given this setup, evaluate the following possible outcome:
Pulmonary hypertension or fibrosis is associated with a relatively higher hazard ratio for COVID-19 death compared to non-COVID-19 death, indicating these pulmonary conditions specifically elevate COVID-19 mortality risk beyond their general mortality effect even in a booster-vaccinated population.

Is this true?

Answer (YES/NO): YES